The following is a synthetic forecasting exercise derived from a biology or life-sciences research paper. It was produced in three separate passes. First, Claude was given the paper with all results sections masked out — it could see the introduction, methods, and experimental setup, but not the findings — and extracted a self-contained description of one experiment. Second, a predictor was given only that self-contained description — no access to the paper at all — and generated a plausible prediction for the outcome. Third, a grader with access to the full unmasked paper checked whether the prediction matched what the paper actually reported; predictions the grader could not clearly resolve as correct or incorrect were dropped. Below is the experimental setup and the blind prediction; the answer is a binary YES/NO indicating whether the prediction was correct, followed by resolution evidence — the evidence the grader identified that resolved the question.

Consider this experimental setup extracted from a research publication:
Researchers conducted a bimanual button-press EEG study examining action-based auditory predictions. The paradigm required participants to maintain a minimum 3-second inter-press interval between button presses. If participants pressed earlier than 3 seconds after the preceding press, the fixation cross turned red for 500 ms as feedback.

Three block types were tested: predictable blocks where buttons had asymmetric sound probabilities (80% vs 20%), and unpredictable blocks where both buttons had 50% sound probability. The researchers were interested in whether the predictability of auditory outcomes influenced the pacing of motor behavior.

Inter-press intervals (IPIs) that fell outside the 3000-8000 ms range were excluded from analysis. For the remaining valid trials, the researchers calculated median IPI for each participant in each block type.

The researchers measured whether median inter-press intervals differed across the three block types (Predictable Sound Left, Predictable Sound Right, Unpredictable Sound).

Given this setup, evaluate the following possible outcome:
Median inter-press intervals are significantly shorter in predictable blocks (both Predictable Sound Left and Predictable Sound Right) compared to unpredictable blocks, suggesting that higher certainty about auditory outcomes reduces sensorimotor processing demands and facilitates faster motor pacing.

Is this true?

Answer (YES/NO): NO